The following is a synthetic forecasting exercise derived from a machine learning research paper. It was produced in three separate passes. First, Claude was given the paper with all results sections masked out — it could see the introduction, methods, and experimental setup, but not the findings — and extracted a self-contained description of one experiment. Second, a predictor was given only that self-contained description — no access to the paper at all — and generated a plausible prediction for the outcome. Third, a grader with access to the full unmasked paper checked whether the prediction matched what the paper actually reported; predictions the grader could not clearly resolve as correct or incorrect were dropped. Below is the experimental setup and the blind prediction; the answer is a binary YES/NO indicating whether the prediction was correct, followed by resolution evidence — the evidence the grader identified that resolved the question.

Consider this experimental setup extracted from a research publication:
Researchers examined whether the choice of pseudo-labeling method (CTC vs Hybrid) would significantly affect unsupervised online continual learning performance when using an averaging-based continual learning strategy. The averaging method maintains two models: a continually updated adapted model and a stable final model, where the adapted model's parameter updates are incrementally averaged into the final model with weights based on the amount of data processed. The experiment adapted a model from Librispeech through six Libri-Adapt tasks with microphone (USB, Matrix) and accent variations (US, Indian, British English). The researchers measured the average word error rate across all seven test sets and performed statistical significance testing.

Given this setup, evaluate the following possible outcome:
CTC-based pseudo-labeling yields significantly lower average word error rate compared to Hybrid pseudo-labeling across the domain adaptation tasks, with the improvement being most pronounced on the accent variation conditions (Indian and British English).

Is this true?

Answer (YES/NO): NO